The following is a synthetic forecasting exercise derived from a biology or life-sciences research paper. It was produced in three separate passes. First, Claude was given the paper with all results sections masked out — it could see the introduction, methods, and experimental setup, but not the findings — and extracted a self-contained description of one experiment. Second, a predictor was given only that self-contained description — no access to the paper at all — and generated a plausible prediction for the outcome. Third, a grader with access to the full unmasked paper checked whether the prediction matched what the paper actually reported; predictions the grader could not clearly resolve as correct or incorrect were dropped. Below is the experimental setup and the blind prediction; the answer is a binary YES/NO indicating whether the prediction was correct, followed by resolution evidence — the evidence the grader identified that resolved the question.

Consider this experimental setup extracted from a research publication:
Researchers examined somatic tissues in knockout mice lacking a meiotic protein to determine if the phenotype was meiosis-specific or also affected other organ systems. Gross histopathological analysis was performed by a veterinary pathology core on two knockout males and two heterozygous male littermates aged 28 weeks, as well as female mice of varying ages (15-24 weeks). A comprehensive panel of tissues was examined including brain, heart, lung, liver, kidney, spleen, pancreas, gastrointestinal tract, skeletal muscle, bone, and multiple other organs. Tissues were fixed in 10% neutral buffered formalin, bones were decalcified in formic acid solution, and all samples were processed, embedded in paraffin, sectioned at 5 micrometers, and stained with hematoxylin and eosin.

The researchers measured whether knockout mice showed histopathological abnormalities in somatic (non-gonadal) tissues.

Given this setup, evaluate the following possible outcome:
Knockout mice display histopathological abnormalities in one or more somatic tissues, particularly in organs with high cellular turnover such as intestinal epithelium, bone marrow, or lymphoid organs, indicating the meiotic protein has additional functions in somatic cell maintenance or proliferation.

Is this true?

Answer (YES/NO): NO